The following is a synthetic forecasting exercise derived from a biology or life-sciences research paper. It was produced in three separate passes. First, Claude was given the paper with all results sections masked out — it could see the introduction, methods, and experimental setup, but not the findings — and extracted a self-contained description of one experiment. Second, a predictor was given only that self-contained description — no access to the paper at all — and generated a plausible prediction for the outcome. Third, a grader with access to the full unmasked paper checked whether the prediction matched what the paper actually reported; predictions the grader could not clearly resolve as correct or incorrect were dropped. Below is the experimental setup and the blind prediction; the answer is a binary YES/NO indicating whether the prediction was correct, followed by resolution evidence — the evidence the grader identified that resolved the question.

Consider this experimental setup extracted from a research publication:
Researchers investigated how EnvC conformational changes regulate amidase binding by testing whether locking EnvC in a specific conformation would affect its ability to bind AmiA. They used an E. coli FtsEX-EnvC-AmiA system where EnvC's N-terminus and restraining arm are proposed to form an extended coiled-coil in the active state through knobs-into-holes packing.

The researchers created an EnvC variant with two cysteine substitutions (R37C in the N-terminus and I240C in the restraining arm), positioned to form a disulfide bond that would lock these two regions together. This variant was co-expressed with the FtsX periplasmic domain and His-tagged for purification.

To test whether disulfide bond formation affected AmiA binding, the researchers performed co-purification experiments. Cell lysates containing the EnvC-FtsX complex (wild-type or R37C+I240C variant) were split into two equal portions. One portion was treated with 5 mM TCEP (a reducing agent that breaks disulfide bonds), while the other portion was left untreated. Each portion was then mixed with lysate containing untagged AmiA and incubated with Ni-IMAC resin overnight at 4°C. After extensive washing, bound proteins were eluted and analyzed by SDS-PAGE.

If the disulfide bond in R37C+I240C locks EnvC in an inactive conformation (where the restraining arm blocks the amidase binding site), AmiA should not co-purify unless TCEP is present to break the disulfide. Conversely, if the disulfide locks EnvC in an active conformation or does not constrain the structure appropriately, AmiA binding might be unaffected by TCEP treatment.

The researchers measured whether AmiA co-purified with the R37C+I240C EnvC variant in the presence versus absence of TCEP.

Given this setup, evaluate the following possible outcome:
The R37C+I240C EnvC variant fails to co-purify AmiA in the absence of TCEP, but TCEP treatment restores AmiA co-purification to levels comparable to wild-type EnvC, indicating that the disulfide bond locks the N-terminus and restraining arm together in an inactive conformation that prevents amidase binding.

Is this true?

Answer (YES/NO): NO